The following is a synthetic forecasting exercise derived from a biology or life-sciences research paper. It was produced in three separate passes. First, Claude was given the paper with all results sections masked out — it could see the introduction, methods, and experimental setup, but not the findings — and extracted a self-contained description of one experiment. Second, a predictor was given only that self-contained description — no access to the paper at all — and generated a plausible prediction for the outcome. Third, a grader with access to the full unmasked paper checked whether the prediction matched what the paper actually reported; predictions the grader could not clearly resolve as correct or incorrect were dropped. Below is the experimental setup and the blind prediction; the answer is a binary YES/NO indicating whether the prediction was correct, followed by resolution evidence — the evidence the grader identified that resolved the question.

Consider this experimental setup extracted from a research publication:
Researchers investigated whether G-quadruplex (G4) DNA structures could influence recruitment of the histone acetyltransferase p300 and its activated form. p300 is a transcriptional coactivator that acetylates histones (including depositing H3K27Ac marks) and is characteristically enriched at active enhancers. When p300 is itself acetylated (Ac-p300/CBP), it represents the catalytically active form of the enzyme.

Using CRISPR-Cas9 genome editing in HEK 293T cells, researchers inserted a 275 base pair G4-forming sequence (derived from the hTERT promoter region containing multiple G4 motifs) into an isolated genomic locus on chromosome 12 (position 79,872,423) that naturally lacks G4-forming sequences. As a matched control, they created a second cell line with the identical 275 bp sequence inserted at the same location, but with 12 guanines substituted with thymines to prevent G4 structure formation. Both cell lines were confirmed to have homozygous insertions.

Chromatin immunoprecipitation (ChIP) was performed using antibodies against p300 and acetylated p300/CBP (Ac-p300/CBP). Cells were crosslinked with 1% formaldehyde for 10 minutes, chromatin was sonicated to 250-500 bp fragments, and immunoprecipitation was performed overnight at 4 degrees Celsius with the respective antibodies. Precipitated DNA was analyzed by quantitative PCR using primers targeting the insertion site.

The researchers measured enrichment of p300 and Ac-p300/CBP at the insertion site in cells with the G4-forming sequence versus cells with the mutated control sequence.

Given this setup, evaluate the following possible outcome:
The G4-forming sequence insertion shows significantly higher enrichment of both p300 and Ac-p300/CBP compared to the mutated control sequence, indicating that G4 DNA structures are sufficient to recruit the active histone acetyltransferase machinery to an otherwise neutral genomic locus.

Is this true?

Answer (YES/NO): NO